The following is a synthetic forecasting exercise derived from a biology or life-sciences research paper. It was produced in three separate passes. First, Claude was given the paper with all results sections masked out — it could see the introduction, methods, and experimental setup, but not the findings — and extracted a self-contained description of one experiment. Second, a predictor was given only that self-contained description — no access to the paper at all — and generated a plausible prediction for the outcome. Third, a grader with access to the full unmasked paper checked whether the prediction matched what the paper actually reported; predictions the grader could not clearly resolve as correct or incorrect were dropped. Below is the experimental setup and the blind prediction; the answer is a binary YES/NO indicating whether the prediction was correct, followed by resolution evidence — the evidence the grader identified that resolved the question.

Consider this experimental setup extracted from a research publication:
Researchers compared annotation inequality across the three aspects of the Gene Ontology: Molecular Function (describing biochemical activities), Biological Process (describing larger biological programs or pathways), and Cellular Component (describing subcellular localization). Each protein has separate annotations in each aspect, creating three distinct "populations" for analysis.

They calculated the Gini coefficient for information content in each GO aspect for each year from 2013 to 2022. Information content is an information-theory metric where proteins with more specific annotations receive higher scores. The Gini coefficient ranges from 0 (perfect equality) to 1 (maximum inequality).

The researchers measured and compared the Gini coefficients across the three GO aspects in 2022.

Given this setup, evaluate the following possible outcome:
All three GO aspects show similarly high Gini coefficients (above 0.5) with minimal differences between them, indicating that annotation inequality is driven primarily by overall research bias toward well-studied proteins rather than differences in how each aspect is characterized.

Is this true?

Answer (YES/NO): NO